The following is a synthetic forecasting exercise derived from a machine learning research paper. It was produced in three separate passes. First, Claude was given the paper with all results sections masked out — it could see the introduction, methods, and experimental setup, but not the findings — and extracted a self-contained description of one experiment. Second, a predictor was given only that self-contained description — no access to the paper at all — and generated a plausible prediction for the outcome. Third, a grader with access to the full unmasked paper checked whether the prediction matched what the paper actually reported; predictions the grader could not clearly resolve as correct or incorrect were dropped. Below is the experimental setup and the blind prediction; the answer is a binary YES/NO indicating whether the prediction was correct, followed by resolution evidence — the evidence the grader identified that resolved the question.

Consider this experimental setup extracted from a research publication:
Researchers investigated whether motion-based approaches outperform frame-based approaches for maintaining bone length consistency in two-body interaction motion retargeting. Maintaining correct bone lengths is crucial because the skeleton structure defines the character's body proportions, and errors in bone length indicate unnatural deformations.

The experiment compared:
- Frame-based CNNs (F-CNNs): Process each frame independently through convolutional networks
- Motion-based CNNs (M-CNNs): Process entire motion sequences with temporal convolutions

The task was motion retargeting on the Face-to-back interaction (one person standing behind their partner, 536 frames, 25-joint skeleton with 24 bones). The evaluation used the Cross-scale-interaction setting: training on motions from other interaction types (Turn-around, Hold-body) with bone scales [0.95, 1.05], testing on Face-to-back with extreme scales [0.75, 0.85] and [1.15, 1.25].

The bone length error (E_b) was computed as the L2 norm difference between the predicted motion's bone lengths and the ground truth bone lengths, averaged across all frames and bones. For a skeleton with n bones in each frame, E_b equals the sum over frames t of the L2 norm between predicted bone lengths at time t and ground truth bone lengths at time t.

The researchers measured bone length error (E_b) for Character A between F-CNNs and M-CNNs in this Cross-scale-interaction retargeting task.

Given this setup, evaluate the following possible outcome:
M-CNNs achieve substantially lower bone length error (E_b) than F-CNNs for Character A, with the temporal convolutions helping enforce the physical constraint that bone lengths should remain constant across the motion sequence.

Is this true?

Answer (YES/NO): NO